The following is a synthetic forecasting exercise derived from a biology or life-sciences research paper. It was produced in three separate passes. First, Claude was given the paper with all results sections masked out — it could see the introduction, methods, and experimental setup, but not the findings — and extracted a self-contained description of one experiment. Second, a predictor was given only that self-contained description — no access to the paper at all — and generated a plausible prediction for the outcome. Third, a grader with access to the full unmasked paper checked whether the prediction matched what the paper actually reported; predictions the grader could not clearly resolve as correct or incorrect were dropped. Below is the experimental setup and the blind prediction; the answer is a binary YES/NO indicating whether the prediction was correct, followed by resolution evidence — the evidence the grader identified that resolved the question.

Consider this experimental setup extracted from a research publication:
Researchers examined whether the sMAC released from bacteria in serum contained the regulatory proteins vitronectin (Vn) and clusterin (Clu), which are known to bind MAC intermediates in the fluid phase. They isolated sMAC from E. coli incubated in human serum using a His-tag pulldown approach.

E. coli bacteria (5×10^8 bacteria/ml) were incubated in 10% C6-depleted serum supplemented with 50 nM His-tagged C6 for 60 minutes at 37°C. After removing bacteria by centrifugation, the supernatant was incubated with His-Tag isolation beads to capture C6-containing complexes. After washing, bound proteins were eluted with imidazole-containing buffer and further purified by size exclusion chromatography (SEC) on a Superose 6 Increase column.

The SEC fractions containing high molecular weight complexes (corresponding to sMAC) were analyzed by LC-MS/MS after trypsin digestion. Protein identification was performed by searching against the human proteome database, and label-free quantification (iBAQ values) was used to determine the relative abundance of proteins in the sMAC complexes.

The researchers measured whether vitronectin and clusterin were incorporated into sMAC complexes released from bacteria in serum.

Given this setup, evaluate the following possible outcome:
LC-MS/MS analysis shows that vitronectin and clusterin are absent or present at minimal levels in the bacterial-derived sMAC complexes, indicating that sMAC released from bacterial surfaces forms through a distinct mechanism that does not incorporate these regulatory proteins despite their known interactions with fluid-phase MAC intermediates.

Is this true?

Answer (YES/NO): NO